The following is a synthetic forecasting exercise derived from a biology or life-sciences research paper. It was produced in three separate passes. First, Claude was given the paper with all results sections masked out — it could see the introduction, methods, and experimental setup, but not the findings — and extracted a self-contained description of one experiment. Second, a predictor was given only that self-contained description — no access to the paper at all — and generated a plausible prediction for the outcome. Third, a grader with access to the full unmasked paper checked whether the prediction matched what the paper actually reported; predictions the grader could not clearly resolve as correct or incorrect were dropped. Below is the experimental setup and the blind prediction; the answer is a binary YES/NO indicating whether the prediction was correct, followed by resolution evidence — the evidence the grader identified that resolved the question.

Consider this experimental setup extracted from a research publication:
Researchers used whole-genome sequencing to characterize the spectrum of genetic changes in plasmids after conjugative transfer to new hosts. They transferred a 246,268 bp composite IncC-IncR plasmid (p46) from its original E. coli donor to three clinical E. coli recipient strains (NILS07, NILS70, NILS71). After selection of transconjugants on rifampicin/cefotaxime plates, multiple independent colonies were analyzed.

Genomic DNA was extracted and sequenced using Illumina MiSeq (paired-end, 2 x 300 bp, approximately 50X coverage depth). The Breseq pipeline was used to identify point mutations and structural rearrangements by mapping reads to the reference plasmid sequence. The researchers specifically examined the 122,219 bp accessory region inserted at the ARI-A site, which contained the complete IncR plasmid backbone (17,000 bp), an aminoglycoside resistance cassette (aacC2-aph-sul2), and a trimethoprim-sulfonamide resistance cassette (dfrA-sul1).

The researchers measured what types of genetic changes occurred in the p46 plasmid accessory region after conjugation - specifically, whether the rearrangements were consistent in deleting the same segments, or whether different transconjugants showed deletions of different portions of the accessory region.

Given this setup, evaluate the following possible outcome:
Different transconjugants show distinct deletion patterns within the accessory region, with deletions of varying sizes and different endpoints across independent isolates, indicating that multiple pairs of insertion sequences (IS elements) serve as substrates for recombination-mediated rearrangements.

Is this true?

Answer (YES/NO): YES